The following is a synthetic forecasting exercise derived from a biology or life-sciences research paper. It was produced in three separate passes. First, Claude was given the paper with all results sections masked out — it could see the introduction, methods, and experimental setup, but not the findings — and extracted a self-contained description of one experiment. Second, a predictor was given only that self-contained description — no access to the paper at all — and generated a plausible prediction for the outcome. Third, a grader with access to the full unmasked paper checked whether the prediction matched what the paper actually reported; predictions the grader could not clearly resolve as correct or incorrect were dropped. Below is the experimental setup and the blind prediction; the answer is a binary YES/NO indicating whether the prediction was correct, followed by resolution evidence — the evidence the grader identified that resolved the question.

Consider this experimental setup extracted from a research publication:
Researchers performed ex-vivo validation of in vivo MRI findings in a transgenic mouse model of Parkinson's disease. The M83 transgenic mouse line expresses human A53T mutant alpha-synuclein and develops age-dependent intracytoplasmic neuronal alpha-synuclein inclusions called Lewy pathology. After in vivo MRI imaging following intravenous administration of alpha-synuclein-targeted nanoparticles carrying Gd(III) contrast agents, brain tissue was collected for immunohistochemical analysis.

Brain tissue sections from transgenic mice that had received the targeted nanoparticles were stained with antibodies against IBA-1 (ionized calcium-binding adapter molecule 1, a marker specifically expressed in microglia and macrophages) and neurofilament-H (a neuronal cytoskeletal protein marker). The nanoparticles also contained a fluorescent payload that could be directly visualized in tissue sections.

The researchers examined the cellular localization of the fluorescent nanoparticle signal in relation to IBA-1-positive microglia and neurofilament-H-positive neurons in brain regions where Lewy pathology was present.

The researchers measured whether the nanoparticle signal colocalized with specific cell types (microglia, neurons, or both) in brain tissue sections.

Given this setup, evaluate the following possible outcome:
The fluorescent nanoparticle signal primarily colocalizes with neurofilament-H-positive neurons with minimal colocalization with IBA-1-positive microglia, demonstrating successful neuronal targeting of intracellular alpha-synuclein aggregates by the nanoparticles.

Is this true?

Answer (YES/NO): NO